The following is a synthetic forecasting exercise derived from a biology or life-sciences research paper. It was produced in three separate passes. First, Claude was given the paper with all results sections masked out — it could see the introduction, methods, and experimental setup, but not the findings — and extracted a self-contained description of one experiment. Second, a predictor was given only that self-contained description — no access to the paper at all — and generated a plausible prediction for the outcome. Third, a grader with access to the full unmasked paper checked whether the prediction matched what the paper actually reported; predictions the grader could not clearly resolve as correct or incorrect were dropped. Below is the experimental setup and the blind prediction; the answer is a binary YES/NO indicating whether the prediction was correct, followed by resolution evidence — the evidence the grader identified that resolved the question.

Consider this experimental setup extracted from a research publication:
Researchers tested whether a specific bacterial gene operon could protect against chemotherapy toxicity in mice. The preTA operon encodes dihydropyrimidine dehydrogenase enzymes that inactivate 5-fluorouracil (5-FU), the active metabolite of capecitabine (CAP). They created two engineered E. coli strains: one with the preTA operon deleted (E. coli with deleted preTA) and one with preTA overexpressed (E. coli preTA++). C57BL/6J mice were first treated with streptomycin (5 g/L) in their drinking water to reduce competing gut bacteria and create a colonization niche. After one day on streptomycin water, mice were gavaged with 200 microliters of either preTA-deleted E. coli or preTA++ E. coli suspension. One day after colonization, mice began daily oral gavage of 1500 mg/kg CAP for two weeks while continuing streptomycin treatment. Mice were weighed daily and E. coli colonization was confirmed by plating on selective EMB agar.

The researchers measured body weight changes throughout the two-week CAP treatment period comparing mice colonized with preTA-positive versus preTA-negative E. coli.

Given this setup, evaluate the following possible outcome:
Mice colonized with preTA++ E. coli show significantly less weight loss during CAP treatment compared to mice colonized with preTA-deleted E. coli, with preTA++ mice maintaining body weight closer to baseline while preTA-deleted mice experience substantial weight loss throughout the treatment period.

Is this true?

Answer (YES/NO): YES